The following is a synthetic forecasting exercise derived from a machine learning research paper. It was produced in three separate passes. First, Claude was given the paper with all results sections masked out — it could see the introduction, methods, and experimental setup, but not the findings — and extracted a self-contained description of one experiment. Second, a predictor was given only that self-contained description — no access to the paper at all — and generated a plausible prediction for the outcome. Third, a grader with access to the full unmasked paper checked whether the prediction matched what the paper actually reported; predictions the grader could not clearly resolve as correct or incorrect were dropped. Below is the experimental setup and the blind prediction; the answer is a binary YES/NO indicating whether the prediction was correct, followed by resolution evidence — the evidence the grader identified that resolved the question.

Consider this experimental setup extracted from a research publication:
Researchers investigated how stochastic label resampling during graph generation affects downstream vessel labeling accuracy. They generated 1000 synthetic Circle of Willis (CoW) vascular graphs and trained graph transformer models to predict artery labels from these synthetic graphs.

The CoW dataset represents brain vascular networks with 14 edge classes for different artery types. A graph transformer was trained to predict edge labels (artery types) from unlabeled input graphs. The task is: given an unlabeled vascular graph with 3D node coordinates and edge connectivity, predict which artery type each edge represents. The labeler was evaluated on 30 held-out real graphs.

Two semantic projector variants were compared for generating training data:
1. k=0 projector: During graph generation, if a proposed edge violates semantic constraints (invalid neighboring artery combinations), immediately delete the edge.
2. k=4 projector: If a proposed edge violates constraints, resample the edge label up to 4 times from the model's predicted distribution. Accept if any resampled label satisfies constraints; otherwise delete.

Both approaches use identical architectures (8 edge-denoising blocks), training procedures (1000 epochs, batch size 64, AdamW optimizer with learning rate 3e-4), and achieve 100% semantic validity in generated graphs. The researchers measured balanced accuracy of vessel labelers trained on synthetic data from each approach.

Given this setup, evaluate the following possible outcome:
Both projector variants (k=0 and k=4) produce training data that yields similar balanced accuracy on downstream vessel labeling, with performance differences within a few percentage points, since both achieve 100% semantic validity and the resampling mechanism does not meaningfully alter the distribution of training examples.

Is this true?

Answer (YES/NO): YES